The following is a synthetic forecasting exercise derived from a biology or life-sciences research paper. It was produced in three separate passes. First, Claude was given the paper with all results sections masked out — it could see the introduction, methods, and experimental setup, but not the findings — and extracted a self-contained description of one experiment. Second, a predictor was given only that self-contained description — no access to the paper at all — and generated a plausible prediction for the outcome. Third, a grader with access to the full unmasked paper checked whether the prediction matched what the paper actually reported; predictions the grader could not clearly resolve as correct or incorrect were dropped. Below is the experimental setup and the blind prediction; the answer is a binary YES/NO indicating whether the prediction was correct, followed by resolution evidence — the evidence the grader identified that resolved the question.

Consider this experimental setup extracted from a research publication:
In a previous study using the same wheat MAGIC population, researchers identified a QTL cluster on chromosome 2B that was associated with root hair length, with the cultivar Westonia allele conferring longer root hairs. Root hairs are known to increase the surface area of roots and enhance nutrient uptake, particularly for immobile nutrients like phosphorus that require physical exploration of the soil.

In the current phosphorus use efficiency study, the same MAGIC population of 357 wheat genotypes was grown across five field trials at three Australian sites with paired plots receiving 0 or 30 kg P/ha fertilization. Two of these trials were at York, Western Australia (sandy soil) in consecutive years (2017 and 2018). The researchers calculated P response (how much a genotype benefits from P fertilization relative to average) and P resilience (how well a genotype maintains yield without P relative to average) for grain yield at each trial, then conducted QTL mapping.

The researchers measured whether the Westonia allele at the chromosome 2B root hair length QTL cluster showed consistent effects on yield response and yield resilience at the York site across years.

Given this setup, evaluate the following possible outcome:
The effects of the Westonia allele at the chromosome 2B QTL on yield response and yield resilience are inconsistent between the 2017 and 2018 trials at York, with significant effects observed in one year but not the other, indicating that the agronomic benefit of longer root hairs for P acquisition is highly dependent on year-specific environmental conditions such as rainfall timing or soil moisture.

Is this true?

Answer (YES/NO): NO